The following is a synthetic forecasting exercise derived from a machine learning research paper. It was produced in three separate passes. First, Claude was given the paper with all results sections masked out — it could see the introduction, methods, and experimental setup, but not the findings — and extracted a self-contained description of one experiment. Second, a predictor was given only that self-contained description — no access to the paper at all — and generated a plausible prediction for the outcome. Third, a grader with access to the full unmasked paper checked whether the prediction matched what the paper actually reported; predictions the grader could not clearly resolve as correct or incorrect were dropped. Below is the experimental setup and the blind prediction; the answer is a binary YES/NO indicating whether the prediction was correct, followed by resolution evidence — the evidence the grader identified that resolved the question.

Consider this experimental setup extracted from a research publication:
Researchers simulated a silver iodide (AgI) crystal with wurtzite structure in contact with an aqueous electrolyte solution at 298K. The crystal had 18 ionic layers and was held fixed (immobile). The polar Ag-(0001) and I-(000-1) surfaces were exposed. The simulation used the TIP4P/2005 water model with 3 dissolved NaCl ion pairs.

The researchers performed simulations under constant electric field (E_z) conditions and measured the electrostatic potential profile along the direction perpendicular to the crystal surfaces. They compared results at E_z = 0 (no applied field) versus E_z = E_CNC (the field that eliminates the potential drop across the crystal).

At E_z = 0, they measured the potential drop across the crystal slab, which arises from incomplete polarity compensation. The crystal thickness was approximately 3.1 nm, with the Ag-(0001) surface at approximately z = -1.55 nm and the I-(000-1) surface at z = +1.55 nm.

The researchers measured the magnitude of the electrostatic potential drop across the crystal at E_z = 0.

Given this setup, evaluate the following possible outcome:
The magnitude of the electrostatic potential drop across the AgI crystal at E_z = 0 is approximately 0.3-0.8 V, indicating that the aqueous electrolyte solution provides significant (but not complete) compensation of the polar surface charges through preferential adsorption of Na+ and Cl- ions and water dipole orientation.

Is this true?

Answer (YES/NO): NO